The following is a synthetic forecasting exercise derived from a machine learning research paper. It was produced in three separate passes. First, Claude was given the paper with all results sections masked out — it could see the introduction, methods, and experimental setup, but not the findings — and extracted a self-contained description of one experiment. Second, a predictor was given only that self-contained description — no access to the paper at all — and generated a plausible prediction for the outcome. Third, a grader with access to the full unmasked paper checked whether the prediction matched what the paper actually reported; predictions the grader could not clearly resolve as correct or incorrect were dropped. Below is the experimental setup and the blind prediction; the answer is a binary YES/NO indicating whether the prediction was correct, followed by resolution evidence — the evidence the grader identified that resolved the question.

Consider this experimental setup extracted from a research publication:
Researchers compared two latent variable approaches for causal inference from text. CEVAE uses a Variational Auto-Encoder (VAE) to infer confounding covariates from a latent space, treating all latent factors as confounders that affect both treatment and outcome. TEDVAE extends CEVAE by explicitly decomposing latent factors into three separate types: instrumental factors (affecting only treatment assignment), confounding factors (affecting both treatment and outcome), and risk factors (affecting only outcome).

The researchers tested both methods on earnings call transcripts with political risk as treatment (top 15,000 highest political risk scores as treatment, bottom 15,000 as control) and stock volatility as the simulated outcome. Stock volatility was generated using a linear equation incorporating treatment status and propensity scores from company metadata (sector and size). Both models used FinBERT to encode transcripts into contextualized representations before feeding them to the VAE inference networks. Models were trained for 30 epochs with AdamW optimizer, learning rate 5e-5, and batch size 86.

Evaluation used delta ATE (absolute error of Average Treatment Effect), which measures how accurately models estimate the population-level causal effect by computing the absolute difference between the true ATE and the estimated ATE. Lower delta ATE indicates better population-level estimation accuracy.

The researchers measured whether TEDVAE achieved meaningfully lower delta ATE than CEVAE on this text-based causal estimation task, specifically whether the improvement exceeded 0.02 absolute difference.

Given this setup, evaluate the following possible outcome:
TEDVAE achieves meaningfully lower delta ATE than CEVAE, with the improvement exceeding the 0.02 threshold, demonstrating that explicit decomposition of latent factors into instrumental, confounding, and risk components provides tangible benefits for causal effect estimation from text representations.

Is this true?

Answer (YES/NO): NO